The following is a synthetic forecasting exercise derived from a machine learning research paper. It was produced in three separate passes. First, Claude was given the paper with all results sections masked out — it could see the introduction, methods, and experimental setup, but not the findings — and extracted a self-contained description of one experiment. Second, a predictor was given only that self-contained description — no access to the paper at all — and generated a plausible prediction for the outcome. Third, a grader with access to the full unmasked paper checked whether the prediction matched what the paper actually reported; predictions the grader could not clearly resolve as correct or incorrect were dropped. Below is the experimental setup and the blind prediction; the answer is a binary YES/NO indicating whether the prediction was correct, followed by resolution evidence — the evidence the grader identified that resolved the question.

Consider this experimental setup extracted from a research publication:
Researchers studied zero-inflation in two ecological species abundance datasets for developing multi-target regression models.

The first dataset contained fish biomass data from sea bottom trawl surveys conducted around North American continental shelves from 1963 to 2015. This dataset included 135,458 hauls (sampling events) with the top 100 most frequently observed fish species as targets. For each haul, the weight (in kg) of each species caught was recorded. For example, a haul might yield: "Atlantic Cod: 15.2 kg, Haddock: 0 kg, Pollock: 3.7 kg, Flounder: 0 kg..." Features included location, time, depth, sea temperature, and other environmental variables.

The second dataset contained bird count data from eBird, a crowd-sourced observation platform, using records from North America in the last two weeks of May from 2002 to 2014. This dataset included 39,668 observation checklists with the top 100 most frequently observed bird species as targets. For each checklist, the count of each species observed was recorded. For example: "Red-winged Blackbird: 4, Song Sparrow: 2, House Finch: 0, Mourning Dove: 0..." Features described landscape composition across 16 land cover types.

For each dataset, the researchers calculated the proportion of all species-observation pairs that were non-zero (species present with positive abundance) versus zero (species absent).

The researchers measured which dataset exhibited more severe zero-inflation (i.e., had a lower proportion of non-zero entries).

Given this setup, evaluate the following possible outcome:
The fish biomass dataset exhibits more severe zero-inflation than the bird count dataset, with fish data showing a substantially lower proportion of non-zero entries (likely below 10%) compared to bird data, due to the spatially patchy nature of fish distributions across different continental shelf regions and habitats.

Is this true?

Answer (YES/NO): YES